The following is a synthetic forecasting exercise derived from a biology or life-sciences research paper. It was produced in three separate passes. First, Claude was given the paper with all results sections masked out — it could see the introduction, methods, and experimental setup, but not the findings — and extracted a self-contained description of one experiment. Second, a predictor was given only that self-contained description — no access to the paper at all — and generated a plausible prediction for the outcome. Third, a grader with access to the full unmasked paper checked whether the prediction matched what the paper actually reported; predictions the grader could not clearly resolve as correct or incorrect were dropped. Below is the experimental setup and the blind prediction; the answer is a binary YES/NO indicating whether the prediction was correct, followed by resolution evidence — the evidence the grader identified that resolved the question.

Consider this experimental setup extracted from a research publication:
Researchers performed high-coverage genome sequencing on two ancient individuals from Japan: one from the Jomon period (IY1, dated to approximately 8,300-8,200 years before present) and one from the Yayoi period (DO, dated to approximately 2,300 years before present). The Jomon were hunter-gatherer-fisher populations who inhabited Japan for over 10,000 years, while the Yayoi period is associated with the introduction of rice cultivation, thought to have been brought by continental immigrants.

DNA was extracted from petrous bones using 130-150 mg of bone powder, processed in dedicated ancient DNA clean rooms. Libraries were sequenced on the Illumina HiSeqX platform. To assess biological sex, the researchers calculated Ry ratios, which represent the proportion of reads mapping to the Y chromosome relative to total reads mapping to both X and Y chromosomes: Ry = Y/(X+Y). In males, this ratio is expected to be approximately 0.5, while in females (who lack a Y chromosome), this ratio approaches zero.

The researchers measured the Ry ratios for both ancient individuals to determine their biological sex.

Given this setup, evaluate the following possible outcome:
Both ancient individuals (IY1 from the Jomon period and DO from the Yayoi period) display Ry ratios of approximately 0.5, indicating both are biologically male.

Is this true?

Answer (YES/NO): NO